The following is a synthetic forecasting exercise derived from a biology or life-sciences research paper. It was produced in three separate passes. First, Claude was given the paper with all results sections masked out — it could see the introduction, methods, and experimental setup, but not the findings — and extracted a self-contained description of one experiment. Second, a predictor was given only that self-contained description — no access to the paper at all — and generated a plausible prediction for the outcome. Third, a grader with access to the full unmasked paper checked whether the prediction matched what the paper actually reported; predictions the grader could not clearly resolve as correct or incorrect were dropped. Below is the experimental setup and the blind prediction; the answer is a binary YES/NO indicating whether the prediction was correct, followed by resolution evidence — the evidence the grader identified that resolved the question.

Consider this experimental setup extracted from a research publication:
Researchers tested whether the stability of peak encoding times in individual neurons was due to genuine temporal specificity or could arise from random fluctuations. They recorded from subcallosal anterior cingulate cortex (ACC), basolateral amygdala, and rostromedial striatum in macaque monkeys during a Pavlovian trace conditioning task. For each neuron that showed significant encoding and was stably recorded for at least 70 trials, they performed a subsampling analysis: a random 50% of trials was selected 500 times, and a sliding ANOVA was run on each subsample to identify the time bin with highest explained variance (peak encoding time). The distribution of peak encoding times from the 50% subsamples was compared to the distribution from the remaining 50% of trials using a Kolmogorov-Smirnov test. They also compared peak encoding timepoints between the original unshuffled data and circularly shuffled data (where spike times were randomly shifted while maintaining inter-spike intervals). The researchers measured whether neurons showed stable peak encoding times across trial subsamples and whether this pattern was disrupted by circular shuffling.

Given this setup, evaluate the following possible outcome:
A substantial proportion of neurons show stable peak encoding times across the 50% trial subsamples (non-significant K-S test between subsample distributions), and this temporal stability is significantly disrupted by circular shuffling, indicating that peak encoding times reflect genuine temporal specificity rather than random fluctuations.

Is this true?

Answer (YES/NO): YES